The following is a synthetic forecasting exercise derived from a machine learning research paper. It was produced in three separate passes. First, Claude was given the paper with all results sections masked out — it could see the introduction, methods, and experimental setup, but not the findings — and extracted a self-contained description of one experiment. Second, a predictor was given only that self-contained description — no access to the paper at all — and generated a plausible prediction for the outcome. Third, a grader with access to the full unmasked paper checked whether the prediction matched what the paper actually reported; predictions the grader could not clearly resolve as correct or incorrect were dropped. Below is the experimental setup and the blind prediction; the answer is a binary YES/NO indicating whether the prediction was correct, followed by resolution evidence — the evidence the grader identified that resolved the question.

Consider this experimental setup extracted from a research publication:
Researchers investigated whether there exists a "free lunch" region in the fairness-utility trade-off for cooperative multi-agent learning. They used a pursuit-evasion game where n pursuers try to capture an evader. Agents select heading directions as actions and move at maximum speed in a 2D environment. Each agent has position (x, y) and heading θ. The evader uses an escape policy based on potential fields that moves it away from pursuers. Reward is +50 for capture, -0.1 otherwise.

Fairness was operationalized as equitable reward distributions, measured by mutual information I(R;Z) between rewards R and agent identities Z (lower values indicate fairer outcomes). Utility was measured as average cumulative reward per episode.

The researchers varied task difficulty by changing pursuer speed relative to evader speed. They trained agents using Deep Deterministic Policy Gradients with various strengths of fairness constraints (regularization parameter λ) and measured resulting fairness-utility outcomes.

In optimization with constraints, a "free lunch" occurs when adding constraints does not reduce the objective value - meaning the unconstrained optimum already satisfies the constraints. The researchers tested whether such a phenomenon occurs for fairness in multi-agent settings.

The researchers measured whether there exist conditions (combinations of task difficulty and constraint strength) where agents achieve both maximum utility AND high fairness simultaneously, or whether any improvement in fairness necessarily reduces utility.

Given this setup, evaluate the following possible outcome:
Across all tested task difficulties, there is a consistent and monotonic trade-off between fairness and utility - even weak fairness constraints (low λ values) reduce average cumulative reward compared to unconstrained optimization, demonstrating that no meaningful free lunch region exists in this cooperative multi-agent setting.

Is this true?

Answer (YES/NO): NO